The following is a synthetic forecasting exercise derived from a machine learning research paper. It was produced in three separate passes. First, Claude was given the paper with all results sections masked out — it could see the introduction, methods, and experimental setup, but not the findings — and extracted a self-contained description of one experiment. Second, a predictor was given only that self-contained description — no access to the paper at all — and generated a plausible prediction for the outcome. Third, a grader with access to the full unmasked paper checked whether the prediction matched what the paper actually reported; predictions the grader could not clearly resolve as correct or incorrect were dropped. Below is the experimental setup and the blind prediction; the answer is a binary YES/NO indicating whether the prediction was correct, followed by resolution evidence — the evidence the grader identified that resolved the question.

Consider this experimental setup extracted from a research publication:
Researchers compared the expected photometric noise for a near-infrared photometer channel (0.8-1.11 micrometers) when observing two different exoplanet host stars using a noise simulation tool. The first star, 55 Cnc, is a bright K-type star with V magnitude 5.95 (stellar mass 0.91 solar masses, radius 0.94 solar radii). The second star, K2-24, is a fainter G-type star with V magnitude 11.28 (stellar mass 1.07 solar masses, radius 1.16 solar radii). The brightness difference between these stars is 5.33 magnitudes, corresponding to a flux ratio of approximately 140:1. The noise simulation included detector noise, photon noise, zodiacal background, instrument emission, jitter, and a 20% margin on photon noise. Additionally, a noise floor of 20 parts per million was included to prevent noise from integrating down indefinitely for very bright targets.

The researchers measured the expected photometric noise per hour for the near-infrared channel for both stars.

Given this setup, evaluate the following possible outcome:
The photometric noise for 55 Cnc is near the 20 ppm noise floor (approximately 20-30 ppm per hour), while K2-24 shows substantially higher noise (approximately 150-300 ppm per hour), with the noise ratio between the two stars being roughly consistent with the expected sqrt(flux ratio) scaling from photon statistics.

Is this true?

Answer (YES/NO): NO